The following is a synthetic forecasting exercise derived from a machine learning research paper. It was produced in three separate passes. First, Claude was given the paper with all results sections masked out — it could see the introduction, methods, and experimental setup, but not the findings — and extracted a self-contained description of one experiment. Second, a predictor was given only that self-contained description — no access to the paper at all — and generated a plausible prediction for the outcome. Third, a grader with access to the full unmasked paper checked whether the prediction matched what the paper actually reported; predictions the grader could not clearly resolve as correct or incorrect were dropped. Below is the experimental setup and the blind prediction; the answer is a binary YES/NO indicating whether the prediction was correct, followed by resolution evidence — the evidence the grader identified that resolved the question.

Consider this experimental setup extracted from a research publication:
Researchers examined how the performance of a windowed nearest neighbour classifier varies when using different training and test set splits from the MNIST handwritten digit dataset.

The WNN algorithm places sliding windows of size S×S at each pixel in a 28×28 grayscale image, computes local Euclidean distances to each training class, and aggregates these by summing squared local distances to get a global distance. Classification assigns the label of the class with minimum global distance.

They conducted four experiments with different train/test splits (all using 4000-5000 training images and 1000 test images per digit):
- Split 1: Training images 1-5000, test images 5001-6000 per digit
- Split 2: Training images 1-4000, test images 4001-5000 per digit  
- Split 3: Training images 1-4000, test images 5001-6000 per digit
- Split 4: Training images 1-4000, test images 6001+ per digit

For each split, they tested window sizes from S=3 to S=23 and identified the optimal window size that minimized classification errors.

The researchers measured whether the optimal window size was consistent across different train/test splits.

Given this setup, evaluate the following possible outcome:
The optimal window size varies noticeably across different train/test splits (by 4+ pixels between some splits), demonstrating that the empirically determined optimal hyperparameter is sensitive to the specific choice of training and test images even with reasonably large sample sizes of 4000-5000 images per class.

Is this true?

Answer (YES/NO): NO